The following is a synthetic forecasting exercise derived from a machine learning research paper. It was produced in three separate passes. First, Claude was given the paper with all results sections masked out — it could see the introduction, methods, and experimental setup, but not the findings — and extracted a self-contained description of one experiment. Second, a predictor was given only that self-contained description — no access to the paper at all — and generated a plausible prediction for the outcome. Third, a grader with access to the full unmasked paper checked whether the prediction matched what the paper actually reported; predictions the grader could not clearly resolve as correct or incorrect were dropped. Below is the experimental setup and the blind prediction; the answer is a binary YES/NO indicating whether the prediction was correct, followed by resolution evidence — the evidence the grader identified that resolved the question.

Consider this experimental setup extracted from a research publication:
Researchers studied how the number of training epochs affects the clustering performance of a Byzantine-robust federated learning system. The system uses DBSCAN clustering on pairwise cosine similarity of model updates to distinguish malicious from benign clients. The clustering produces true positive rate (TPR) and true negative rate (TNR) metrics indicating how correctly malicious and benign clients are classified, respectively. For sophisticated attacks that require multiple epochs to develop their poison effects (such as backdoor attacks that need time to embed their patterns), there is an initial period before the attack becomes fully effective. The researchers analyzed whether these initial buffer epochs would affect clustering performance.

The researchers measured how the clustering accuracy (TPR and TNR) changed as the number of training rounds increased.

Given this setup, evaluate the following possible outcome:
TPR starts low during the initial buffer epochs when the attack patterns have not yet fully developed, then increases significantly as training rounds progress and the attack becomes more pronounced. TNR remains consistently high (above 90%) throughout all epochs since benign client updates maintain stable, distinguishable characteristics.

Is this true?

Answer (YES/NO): NO